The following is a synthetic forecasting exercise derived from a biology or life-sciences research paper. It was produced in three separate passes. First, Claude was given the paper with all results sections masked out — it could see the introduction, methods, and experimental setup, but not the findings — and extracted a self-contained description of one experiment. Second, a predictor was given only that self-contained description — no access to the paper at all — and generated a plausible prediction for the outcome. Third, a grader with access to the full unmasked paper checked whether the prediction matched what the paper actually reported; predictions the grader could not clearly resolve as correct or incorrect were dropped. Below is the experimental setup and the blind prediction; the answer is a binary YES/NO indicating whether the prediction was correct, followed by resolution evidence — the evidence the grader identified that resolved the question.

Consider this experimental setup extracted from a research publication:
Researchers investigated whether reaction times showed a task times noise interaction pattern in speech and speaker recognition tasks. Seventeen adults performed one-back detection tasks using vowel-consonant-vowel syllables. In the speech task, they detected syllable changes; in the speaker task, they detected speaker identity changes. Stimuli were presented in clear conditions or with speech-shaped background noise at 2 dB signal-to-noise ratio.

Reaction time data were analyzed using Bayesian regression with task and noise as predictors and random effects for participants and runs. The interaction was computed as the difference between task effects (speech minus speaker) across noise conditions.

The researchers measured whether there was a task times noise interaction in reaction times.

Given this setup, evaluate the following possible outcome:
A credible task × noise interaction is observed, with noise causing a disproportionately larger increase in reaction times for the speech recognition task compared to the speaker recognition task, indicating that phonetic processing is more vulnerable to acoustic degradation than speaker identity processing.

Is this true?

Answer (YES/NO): NO